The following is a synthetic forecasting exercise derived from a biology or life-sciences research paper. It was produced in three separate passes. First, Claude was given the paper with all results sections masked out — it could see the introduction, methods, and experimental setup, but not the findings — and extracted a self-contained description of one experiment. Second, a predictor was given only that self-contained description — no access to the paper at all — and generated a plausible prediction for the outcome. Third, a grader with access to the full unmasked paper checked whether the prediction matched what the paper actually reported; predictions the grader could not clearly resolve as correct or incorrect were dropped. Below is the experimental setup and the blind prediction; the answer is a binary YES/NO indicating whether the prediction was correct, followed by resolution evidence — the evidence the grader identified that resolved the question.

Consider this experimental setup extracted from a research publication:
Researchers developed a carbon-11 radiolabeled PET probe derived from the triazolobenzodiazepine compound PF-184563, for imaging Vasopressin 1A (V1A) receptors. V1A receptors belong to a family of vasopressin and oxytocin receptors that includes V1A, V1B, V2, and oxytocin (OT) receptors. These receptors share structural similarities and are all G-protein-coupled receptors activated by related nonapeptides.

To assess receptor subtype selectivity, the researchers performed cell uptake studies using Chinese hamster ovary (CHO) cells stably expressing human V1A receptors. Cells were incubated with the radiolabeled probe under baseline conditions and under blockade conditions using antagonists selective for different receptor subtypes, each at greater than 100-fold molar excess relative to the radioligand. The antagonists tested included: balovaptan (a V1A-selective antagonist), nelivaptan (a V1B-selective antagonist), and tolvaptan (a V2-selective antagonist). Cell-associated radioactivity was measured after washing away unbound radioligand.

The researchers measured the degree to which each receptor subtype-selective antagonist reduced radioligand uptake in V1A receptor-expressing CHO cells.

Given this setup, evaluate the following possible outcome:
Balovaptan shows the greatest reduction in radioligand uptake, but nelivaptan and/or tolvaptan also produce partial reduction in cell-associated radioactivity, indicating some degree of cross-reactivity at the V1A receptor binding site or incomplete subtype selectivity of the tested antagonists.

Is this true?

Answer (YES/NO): NO